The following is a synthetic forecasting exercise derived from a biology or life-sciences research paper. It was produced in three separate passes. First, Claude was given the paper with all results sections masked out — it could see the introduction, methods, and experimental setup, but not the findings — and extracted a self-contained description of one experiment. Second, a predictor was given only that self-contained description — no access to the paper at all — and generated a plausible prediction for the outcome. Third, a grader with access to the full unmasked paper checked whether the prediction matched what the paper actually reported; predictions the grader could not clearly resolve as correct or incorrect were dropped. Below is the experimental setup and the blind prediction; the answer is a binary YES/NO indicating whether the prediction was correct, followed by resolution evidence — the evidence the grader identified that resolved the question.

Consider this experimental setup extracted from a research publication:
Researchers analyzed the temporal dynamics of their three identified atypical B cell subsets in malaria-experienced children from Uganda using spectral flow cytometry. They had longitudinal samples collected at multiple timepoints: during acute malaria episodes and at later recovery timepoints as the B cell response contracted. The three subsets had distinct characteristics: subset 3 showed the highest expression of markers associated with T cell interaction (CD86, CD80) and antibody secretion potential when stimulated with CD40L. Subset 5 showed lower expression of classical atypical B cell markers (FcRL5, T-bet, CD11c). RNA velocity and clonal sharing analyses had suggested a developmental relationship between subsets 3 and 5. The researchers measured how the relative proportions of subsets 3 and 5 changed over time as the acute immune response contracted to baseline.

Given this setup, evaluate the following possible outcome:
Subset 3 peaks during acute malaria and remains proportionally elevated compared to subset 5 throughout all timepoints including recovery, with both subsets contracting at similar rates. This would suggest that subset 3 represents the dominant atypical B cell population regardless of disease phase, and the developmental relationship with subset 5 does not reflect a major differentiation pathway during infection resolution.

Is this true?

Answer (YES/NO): NO